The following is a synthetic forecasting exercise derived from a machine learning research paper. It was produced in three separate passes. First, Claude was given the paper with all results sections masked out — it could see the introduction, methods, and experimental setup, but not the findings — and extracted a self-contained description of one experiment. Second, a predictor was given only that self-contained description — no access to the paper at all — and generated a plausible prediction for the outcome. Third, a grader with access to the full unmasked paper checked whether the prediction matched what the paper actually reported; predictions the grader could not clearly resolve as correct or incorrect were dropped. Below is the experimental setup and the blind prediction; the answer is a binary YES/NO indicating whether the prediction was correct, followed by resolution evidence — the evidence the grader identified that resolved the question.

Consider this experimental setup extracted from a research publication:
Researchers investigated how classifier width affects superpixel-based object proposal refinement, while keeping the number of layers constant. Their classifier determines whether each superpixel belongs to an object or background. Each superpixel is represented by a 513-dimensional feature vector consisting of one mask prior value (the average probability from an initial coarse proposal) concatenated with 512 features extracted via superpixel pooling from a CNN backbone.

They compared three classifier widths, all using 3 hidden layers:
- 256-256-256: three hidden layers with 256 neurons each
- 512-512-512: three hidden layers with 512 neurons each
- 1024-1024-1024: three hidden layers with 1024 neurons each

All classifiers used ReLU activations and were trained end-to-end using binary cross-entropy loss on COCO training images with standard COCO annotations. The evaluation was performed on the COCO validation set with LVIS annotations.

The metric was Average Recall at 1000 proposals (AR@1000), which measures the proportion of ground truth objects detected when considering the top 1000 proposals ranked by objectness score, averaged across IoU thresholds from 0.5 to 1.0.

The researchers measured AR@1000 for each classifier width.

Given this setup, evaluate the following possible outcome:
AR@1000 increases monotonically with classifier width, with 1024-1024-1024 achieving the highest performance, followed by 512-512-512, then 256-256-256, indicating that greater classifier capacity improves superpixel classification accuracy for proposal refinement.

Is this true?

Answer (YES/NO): NO